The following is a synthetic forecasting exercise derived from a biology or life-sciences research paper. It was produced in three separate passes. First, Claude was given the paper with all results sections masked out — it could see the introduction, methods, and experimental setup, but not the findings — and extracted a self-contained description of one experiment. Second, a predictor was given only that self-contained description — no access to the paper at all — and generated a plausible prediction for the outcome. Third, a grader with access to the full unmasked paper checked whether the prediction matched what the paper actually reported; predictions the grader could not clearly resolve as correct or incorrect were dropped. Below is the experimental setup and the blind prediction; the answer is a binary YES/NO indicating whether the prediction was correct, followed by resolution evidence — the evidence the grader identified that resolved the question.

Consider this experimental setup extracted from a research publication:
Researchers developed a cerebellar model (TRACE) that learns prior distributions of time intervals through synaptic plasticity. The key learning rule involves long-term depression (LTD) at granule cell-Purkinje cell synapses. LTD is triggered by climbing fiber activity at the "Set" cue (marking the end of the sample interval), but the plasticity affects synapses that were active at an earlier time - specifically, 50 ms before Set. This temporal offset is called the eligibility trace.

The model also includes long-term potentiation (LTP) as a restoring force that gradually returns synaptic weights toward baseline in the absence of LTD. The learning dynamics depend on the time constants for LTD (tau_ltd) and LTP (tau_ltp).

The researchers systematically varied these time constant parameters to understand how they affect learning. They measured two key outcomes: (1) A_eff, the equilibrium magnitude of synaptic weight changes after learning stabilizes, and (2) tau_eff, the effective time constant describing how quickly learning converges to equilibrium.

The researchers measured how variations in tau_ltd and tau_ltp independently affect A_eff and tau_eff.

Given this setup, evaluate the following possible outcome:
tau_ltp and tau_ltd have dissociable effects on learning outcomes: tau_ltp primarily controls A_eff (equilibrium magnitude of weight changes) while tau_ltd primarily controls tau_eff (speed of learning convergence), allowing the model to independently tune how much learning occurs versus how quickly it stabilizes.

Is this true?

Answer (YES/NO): NO